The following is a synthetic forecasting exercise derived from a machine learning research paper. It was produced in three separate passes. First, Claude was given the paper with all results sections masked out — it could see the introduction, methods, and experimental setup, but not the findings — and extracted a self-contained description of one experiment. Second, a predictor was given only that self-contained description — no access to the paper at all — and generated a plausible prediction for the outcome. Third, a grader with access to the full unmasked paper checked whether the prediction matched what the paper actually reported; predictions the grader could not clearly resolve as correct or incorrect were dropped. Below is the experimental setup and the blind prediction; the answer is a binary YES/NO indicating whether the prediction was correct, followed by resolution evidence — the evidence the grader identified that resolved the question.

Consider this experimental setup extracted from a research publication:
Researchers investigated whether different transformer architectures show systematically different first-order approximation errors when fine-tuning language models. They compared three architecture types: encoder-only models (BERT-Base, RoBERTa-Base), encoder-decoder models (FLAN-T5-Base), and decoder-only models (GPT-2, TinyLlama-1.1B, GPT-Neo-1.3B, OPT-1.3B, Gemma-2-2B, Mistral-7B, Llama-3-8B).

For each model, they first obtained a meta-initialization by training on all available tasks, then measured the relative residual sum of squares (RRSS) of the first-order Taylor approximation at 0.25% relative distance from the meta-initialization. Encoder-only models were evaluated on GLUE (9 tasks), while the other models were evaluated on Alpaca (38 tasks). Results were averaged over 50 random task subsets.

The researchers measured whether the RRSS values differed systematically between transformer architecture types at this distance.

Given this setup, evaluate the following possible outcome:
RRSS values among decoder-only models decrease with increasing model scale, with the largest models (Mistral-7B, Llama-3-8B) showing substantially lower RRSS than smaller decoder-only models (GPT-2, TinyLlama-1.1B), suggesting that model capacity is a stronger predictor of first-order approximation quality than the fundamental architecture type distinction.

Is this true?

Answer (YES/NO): NO